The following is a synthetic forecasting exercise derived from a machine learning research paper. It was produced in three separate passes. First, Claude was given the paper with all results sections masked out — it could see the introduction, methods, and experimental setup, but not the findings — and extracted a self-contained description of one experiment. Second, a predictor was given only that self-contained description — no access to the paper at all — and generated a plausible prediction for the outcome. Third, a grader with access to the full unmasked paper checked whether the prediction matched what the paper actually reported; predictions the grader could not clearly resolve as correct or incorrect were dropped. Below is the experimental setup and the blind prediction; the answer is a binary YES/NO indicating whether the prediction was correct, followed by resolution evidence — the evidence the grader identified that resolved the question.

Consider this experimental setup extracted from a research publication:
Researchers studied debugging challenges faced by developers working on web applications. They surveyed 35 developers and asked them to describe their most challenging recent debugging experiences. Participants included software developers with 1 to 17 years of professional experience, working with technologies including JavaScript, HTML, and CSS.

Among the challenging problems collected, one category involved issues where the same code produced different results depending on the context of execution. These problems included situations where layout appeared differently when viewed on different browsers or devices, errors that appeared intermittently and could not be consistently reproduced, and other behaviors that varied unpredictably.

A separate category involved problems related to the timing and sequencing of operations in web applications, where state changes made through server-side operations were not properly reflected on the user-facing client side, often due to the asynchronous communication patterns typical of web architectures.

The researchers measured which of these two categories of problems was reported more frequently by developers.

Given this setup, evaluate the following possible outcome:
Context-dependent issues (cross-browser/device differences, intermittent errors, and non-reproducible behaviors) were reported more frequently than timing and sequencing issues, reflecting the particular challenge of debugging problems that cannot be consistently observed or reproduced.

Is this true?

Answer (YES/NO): YES